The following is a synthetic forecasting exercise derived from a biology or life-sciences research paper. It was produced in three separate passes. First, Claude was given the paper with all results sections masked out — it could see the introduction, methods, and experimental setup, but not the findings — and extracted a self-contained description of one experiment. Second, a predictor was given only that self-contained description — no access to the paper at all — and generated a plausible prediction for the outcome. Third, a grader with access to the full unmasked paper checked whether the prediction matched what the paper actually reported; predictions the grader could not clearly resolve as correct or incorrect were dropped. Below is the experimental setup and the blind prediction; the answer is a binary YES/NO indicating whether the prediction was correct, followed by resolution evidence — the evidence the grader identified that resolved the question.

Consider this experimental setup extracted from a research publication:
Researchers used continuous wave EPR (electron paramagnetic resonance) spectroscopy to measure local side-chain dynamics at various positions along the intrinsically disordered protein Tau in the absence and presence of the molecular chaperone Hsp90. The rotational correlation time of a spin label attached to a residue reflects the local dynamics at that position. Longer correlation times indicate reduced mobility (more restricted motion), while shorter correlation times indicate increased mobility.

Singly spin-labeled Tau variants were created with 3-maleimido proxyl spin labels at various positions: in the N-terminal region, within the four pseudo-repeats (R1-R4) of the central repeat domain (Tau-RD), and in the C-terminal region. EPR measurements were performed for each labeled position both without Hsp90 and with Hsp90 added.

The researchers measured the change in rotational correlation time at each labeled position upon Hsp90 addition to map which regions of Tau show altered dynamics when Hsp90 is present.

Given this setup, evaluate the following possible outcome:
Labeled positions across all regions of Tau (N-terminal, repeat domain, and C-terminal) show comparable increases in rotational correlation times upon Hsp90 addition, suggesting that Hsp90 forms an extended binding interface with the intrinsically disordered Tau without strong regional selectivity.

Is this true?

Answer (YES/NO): NO